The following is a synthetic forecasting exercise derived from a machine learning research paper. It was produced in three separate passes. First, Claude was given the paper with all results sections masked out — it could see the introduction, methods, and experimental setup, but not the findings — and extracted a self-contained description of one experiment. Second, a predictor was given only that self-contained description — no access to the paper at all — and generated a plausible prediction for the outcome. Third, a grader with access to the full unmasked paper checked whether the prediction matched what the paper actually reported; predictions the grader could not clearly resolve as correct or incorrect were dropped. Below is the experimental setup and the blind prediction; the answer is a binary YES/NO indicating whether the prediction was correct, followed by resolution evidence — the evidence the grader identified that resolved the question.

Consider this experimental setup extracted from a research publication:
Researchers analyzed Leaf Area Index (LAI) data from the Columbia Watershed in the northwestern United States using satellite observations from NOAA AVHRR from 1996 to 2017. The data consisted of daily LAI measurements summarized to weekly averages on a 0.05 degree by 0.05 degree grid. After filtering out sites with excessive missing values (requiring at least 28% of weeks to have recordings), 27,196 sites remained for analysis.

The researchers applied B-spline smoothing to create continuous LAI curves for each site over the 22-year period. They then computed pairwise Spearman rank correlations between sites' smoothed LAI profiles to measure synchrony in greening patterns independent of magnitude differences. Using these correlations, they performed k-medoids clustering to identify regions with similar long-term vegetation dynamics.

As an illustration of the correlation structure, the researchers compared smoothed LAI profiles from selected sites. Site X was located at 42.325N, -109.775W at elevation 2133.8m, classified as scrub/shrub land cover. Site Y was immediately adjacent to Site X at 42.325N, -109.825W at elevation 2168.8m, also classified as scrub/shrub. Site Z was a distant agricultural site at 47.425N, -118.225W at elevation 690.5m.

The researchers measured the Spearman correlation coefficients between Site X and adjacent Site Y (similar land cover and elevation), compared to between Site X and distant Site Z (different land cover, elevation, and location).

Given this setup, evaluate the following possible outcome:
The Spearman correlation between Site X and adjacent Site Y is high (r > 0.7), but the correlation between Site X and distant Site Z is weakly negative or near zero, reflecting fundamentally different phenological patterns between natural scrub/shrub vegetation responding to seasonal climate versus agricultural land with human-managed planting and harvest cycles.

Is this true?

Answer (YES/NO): NO